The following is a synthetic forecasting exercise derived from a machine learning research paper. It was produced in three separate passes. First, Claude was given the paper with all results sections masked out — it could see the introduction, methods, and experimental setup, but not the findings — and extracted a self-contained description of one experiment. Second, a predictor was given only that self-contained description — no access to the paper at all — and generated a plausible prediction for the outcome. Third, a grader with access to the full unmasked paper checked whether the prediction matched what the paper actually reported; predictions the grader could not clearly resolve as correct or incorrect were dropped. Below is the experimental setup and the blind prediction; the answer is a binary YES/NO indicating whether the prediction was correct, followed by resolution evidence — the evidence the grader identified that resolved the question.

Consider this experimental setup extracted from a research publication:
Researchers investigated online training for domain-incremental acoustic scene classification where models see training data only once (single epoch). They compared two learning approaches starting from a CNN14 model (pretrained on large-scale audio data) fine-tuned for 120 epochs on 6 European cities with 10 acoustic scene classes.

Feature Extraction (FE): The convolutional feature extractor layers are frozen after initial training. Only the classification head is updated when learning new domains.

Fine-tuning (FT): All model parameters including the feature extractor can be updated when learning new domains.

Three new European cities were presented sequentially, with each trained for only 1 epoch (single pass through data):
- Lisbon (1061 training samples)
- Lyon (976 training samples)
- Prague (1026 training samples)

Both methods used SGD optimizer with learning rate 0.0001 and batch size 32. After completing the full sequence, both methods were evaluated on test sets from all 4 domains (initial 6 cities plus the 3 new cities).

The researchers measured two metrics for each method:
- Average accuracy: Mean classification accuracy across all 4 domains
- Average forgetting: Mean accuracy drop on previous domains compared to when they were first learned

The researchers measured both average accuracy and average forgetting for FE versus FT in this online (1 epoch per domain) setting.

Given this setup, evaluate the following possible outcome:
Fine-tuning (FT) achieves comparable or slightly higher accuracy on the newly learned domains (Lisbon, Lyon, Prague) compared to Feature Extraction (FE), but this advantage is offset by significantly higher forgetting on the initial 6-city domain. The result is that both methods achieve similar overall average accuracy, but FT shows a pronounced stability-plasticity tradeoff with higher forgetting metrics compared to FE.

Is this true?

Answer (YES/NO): NO